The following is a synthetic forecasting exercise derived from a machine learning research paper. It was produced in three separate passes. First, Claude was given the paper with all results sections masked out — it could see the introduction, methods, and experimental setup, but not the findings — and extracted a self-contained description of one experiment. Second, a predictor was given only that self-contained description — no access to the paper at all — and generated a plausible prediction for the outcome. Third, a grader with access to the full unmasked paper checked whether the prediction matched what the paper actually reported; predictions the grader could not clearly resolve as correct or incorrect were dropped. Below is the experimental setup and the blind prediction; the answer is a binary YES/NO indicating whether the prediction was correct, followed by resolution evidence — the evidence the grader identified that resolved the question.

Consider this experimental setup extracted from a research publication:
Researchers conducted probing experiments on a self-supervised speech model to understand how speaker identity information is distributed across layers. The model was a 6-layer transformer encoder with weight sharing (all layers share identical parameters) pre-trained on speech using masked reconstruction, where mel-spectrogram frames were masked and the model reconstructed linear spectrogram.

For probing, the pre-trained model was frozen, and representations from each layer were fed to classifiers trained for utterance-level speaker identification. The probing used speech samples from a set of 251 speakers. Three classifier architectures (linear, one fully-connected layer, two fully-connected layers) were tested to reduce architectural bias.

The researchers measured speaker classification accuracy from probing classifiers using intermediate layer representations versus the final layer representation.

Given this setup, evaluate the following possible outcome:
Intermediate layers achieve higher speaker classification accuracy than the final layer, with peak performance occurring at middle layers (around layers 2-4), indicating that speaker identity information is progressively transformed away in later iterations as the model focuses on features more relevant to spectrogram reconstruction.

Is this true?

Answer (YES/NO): NO